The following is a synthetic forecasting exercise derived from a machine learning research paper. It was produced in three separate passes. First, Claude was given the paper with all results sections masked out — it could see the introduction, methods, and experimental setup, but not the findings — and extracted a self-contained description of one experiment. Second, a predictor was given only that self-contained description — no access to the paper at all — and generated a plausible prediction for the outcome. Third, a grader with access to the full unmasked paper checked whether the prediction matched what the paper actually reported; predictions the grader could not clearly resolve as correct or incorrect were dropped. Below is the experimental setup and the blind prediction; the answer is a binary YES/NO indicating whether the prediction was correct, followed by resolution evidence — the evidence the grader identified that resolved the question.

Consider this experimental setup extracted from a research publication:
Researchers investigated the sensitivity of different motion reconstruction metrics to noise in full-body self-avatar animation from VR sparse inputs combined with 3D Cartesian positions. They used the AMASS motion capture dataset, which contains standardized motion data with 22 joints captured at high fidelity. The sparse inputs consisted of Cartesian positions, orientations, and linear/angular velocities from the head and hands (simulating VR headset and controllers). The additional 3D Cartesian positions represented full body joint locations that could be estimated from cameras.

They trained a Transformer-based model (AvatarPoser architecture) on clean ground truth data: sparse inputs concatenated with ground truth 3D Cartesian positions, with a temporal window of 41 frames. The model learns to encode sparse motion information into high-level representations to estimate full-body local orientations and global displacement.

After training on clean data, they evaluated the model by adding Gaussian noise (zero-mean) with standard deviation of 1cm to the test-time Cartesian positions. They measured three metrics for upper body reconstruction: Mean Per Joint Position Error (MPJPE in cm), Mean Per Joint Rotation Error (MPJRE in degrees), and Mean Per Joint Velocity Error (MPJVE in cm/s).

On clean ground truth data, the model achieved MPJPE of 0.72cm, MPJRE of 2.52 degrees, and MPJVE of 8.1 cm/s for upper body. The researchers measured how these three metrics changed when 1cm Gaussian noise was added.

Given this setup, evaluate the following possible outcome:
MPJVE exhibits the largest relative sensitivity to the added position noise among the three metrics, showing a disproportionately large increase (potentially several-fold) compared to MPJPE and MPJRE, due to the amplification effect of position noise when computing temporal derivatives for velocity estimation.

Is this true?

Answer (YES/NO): YES